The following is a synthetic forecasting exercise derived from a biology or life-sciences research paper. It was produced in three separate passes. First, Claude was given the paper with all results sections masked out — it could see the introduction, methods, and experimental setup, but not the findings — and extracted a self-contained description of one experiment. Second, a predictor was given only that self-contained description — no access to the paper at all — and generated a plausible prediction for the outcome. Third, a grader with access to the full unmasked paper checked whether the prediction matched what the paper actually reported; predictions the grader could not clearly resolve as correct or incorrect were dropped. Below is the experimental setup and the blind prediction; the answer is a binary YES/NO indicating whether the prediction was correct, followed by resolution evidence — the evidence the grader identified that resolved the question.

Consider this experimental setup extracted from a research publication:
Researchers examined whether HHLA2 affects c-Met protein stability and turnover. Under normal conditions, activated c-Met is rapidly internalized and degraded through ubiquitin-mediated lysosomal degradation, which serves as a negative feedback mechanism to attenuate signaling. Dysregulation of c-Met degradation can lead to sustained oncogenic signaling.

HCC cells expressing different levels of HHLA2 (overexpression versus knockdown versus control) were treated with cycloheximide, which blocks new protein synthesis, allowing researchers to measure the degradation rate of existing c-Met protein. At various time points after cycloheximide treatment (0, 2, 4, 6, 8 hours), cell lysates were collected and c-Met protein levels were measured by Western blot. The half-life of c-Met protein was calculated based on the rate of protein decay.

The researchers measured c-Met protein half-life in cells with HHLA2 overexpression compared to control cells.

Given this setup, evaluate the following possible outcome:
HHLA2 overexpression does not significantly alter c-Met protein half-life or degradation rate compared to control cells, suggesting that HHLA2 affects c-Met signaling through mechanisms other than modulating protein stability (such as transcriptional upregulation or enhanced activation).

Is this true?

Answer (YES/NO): NO